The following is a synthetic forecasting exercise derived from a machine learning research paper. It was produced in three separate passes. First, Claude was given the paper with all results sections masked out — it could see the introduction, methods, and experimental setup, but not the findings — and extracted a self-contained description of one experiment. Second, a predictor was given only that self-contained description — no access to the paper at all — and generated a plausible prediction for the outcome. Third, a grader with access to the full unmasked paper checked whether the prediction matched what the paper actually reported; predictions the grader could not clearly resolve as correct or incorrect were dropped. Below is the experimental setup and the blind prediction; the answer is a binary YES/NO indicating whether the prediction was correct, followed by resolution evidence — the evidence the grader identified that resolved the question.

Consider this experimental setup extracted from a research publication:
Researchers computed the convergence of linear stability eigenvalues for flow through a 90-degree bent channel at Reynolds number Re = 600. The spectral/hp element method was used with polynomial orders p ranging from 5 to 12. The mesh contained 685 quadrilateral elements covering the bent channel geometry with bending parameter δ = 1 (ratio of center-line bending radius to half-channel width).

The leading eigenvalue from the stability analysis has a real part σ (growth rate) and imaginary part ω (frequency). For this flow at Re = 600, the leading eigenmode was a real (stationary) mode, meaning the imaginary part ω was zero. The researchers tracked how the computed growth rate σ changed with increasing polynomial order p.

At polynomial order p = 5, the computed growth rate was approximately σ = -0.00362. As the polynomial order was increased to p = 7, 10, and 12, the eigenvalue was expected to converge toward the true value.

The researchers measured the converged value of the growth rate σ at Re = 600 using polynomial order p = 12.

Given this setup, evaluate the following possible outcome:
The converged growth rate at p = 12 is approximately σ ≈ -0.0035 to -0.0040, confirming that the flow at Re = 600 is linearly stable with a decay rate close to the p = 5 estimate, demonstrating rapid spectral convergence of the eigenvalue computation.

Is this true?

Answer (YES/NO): YES